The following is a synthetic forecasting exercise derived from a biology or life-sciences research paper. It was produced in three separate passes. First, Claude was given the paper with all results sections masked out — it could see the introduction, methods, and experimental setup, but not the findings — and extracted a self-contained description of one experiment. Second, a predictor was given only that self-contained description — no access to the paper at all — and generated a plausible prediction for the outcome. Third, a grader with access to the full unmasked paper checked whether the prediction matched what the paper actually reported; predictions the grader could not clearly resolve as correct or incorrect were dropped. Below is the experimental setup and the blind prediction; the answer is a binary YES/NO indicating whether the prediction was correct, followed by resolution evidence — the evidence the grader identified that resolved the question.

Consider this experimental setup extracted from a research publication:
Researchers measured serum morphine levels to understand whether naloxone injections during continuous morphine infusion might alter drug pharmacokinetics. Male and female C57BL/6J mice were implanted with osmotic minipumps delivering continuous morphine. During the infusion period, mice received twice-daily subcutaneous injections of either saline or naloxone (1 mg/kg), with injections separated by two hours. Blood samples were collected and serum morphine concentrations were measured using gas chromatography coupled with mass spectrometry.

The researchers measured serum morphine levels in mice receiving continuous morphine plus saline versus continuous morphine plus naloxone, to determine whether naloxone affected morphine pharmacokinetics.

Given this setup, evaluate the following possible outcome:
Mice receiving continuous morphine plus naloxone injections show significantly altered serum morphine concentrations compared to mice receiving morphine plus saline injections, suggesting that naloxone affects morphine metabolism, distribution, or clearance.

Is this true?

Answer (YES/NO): NO